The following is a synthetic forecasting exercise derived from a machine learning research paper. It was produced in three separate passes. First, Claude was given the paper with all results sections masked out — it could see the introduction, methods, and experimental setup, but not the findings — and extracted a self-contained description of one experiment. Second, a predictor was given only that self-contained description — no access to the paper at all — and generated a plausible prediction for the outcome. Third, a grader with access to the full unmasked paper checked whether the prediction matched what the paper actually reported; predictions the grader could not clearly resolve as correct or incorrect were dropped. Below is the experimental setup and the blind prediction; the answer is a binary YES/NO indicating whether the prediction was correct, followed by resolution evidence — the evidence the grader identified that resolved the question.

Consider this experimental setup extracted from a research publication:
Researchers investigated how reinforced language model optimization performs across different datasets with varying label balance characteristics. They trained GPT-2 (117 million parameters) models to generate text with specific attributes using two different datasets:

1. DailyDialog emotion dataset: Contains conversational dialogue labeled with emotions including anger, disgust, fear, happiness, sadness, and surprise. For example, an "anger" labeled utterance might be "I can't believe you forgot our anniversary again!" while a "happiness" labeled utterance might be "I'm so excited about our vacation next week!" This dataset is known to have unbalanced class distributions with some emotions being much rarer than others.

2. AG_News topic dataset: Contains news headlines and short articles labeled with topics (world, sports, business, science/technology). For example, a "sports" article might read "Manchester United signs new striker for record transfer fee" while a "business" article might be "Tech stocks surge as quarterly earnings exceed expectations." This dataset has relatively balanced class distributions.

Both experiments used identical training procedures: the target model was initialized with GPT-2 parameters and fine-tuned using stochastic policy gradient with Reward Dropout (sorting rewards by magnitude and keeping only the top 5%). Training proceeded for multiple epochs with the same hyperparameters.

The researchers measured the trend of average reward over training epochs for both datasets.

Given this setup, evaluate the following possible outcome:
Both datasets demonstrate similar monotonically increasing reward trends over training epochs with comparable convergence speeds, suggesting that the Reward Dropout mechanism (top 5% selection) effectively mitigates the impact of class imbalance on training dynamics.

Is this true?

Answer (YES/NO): NO